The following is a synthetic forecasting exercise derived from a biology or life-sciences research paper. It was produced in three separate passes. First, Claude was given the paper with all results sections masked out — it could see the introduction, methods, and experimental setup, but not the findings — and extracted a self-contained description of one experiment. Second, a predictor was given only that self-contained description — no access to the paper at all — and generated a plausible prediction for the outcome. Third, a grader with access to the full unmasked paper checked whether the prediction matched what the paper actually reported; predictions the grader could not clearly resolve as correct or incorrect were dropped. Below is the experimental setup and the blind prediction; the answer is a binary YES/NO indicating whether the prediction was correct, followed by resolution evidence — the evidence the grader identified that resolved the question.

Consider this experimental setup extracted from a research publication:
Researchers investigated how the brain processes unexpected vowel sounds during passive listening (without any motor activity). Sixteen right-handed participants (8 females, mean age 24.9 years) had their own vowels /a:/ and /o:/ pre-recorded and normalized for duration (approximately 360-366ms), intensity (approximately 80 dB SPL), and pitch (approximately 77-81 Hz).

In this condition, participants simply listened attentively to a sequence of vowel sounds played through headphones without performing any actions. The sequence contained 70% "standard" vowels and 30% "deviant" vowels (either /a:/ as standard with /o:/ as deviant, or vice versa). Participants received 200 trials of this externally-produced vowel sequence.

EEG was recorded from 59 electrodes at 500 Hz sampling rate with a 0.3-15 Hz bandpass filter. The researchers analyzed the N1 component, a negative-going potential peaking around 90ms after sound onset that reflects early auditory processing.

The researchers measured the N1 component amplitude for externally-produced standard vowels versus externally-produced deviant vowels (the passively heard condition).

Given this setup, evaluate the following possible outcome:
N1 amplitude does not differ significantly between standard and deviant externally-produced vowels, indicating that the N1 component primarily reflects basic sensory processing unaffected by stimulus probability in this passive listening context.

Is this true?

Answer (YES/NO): YES